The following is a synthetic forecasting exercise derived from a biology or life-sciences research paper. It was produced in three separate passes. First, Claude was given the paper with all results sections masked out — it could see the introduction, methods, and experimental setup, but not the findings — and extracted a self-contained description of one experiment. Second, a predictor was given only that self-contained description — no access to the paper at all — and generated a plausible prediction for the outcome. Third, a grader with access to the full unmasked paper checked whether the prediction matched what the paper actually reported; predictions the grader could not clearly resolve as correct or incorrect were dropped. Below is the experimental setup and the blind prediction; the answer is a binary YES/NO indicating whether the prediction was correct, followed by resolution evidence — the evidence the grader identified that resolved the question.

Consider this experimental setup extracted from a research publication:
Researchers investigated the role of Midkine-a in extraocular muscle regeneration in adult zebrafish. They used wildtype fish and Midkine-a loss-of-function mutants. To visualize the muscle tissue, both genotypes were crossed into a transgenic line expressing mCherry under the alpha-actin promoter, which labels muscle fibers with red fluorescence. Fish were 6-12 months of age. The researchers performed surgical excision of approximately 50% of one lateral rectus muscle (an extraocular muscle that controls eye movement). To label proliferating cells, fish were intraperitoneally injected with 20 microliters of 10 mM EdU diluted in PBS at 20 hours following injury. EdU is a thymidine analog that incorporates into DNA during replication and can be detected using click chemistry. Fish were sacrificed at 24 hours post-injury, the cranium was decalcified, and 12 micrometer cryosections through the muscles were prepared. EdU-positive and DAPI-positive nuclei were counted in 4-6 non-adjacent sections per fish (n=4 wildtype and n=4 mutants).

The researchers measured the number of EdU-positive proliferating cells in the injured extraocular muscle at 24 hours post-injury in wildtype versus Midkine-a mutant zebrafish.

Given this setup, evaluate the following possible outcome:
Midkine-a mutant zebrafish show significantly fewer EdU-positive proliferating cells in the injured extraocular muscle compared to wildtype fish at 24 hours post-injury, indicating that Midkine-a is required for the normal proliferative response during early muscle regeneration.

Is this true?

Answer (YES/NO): YES